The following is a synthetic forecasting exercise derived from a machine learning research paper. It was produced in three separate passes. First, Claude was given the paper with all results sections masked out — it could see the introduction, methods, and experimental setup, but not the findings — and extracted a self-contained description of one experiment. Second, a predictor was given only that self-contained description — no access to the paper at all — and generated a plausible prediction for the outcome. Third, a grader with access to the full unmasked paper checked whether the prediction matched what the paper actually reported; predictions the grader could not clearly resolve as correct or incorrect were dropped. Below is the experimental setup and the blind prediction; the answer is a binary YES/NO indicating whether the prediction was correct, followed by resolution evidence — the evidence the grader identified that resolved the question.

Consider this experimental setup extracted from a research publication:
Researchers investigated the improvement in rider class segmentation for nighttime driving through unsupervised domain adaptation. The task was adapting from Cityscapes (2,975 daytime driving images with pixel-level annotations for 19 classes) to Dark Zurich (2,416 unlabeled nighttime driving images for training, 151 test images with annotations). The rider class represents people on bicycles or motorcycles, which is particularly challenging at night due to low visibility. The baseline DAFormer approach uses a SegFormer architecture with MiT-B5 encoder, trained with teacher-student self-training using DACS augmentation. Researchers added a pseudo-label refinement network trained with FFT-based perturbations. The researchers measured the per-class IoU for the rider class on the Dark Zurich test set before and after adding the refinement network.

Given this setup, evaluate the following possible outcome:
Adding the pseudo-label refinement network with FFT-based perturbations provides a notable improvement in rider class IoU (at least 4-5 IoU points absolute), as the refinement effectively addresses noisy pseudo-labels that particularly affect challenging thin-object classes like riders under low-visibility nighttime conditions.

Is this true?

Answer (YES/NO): YES